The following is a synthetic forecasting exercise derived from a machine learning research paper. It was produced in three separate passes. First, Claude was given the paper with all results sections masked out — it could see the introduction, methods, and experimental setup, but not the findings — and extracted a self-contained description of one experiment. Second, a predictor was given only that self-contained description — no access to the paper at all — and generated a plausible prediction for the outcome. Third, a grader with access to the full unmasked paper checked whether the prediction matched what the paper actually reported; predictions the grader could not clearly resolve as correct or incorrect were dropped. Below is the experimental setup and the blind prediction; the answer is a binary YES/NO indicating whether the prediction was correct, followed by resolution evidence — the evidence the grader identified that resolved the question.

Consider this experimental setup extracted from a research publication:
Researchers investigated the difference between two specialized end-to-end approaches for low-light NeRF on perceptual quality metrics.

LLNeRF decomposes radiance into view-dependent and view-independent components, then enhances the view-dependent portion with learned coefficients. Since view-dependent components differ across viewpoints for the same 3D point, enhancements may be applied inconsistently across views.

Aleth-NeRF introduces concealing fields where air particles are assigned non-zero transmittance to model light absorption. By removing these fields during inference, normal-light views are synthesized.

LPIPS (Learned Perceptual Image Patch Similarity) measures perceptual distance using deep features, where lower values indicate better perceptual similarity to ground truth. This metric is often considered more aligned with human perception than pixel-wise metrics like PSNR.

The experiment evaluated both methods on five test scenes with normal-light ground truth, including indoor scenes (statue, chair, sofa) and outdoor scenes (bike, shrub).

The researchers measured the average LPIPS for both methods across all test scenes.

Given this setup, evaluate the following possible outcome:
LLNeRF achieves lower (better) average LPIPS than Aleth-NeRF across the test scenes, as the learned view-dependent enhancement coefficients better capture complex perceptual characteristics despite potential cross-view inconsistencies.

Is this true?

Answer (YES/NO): YES